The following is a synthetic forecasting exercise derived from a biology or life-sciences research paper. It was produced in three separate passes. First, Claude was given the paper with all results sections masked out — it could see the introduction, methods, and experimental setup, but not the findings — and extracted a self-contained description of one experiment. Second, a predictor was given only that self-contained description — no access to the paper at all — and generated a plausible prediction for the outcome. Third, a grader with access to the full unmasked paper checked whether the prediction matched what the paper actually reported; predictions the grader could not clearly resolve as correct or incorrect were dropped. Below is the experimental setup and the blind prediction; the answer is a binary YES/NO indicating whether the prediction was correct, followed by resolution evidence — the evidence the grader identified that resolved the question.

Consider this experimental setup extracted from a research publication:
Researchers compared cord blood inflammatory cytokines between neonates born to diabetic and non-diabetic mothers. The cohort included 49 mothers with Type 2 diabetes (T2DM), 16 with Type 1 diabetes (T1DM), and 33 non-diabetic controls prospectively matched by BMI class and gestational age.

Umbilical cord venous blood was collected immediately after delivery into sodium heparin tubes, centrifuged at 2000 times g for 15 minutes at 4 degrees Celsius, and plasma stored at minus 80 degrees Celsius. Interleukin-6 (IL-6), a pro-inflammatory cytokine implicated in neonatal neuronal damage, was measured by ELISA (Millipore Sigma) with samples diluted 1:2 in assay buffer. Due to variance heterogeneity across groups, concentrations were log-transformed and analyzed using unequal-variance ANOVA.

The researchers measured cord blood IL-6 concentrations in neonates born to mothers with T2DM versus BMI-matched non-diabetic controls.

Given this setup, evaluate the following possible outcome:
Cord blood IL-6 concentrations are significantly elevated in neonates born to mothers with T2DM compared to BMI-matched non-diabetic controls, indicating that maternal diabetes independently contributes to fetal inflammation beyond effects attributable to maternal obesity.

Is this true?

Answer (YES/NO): NO